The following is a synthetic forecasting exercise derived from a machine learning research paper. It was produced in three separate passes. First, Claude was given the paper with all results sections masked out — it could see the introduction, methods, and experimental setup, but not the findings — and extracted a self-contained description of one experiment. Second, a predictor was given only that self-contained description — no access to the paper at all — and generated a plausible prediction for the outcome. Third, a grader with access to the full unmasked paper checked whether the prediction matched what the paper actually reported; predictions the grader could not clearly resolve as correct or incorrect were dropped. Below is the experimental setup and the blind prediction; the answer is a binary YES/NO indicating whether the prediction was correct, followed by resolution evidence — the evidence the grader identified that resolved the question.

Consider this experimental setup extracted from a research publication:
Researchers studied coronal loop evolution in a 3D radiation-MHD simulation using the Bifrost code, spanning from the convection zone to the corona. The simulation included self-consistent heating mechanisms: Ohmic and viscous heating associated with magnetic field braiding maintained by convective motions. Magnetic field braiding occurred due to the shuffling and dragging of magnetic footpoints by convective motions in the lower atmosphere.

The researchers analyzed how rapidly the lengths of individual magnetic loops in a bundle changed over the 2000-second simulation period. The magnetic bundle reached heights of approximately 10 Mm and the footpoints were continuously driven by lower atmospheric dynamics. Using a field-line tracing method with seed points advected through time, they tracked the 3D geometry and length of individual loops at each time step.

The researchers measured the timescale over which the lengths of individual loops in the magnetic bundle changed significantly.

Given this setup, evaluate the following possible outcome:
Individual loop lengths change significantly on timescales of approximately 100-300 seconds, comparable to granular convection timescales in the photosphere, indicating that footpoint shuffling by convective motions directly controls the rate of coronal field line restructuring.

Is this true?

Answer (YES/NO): NO